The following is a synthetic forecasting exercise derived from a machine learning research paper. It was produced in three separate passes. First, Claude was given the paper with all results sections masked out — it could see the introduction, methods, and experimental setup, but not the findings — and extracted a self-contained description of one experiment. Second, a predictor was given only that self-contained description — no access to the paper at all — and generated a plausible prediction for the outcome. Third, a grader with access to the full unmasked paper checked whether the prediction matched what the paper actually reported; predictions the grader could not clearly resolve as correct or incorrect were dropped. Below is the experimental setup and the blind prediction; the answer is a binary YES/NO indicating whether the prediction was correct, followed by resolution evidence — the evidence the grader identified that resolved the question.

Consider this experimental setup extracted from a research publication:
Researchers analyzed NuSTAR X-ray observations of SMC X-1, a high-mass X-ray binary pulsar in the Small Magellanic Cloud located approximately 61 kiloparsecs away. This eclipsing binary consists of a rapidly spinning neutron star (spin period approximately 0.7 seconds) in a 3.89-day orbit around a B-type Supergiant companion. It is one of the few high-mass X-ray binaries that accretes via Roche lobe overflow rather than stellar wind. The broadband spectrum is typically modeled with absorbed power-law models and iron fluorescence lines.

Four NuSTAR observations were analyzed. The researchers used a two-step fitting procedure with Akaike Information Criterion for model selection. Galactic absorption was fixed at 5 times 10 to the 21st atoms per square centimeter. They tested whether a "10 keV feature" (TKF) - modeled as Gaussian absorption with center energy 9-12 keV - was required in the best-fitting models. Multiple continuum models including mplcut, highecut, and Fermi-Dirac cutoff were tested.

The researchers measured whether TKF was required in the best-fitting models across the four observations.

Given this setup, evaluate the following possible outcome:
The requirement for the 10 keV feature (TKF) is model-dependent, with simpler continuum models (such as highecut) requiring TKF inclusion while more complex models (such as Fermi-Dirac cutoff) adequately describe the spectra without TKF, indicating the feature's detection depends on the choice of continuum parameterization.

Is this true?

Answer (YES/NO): NO